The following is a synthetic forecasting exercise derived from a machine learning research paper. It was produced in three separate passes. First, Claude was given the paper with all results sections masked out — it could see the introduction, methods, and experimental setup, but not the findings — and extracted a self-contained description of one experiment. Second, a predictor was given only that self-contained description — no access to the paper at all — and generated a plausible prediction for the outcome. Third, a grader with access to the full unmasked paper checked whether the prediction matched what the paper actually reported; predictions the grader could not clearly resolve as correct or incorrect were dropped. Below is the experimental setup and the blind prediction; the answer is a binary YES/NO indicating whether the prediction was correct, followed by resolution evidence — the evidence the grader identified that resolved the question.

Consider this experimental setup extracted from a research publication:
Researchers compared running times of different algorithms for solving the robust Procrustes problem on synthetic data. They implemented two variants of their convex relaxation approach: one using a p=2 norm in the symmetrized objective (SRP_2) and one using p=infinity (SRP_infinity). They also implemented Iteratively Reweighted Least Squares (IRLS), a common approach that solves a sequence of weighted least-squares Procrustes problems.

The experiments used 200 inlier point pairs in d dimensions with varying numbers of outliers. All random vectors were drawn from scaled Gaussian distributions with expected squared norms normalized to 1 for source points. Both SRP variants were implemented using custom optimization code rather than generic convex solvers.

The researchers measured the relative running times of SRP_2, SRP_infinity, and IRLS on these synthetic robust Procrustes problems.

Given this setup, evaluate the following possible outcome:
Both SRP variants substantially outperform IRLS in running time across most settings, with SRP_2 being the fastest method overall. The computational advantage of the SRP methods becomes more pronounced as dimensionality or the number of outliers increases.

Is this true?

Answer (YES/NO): NO